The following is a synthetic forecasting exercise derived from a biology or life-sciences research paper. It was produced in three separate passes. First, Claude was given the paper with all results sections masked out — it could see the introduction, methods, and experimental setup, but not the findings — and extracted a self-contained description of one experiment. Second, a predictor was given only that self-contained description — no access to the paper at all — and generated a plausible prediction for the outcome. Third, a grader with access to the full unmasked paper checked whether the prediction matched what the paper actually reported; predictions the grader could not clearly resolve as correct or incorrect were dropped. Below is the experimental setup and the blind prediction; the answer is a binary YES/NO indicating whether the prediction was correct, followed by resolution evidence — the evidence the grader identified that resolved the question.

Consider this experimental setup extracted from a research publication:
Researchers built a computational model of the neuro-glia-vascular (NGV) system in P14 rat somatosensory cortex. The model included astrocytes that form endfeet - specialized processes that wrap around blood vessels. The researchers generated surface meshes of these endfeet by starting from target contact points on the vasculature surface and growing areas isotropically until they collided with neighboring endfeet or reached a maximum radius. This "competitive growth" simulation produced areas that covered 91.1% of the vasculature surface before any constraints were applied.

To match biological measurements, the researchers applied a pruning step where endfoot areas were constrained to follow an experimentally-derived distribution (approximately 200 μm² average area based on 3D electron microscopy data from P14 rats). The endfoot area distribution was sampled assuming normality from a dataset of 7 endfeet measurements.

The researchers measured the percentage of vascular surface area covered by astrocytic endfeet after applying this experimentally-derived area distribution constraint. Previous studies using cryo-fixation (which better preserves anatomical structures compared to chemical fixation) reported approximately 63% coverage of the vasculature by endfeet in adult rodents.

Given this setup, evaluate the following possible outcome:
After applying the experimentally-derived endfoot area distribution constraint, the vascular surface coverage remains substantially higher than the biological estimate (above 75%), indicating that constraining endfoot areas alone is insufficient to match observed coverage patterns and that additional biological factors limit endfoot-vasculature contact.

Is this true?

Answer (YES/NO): NO